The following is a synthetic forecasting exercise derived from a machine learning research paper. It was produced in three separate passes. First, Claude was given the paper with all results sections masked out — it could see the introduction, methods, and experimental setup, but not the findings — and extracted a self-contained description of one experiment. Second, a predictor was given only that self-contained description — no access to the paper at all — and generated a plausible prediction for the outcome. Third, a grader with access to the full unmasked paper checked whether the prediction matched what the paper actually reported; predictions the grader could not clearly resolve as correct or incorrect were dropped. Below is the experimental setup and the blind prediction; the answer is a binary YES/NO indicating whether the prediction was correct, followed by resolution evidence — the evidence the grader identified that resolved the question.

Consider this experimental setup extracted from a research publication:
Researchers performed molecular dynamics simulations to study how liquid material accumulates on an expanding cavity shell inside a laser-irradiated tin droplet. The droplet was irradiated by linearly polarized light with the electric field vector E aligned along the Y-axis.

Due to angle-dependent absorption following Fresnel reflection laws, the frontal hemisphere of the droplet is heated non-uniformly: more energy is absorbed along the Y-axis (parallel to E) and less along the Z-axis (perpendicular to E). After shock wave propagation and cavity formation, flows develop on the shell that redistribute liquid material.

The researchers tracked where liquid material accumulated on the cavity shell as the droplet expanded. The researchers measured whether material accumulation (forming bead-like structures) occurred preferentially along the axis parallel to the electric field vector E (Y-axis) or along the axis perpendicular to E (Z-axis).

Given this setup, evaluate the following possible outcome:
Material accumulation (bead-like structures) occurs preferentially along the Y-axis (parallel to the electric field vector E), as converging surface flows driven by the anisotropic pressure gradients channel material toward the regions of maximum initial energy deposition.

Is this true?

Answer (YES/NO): NO